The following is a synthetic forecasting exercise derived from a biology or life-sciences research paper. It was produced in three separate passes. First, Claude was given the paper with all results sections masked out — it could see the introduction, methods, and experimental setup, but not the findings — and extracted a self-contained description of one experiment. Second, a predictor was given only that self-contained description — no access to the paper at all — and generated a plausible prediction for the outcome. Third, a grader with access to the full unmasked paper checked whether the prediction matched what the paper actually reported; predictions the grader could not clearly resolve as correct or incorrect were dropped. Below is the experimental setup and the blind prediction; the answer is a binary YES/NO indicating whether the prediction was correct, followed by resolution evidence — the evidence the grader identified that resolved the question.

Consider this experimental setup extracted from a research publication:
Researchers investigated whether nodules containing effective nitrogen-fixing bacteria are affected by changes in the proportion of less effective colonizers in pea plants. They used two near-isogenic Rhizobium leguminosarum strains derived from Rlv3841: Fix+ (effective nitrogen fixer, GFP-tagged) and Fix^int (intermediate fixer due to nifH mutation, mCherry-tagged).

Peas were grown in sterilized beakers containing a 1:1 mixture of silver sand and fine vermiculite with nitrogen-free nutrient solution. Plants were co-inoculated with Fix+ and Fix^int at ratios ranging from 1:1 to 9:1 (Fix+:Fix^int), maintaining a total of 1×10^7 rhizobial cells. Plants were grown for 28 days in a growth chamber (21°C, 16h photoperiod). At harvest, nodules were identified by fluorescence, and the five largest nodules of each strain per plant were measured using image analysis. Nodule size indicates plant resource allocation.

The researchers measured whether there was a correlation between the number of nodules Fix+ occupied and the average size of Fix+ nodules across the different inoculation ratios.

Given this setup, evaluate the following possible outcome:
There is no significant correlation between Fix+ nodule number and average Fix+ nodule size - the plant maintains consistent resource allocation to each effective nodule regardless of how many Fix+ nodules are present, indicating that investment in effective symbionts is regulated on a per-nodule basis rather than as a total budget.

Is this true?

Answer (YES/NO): YES